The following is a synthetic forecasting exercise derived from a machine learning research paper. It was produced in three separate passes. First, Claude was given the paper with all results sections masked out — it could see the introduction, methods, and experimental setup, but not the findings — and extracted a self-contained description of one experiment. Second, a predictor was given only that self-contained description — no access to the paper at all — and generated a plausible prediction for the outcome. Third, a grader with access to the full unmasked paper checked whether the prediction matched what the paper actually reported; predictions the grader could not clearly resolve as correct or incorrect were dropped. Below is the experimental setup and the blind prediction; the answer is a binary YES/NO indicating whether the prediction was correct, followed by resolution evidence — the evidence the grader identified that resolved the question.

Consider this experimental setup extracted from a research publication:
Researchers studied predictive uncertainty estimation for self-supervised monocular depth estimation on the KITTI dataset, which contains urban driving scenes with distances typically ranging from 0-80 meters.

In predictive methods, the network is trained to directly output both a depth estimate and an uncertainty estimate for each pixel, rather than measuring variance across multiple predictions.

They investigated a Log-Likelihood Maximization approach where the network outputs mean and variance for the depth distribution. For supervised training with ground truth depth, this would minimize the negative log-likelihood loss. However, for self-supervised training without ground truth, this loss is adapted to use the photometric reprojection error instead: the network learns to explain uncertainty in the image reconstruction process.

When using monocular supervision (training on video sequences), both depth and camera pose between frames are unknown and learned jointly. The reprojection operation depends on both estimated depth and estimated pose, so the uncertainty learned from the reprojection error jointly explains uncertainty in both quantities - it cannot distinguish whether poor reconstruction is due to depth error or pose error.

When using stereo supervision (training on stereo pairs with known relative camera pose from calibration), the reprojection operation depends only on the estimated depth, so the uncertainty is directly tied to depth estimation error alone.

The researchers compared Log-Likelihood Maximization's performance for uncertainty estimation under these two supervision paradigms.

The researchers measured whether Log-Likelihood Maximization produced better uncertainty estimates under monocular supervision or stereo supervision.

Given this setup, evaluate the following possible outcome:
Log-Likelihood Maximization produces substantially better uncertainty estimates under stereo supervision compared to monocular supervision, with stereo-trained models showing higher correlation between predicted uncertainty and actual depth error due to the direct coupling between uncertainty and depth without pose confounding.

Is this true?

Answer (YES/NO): YES